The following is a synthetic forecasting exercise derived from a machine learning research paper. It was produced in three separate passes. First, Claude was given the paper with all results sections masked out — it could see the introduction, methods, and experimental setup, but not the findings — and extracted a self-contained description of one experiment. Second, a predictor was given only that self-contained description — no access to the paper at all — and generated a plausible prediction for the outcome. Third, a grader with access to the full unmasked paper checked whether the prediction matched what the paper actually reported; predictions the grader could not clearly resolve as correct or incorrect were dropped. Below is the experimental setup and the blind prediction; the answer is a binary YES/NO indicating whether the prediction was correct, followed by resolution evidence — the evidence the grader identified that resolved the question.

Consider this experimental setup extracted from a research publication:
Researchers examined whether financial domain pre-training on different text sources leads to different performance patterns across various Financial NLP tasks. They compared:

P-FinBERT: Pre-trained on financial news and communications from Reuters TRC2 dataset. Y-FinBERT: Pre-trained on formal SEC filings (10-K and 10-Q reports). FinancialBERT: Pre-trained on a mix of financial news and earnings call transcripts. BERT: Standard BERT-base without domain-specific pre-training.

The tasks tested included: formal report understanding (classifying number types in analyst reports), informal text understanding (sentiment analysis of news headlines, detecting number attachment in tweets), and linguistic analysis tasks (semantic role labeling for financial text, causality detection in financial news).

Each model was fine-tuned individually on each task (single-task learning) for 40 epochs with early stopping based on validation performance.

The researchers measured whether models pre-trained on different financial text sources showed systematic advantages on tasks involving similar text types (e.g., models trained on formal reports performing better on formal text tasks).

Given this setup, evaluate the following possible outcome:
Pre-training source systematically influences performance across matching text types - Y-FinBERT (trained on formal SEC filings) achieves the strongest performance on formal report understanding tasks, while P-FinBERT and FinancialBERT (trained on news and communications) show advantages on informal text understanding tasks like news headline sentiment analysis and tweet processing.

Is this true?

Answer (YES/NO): NO